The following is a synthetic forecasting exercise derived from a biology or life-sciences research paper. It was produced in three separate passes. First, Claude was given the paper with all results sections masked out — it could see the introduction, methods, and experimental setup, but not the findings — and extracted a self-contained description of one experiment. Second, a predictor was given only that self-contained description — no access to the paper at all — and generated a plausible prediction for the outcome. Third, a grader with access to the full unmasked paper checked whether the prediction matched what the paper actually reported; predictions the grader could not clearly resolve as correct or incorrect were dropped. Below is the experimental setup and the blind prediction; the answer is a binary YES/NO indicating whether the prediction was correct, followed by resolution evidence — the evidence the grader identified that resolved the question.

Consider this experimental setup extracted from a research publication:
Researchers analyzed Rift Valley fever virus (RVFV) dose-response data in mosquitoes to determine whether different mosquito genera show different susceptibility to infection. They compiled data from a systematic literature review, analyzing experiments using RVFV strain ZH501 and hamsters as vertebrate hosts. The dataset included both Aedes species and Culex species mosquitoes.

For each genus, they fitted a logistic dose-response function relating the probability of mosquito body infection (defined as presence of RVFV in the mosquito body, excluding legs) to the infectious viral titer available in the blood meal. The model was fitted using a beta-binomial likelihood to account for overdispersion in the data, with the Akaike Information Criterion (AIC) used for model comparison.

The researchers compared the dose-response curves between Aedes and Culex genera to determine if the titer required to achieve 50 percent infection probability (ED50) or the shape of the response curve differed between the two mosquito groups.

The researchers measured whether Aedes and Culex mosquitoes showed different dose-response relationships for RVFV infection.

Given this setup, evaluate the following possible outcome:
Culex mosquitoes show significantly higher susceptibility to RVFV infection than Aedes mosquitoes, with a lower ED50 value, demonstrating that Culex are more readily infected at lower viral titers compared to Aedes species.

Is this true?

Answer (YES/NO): NO